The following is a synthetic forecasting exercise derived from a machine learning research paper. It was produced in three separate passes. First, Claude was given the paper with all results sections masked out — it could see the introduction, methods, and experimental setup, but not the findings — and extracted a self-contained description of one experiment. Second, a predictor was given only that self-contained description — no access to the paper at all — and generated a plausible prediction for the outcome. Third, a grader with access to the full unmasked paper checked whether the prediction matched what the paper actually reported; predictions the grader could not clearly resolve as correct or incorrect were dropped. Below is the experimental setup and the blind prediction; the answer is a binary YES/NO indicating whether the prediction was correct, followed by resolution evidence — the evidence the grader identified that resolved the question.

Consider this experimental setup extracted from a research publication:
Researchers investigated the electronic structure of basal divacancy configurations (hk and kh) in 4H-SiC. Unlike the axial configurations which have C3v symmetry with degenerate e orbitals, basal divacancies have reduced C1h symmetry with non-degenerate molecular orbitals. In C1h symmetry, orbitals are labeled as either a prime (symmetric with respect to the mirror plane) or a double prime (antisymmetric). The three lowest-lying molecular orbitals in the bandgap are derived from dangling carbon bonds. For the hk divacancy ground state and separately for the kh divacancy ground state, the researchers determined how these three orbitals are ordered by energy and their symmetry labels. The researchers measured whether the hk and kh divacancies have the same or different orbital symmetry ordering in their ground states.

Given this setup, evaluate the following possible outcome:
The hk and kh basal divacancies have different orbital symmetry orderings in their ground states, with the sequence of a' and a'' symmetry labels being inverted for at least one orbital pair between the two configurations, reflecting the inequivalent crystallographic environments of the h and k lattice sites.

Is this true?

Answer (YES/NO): YES